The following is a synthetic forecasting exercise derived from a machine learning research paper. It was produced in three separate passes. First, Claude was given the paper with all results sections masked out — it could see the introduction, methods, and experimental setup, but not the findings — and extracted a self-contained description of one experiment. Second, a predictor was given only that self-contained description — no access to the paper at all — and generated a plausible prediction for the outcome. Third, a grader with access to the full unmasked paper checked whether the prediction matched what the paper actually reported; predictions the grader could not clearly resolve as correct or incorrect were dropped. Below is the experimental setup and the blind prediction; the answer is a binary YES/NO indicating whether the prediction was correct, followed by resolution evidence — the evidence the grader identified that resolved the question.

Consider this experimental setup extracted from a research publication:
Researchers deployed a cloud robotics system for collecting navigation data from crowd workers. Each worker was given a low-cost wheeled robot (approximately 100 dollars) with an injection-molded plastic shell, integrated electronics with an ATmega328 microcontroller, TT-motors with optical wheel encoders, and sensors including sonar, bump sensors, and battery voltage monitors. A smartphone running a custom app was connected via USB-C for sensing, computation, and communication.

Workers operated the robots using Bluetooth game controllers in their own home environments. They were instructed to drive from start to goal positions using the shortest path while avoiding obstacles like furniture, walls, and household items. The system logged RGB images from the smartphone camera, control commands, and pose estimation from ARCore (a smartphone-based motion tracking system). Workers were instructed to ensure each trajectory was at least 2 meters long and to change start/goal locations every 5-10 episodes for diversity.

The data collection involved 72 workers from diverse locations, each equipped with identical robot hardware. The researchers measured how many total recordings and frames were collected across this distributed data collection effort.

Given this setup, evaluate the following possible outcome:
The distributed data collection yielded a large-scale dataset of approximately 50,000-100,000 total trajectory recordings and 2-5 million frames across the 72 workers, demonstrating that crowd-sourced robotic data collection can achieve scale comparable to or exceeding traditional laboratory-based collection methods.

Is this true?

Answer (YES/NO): NO